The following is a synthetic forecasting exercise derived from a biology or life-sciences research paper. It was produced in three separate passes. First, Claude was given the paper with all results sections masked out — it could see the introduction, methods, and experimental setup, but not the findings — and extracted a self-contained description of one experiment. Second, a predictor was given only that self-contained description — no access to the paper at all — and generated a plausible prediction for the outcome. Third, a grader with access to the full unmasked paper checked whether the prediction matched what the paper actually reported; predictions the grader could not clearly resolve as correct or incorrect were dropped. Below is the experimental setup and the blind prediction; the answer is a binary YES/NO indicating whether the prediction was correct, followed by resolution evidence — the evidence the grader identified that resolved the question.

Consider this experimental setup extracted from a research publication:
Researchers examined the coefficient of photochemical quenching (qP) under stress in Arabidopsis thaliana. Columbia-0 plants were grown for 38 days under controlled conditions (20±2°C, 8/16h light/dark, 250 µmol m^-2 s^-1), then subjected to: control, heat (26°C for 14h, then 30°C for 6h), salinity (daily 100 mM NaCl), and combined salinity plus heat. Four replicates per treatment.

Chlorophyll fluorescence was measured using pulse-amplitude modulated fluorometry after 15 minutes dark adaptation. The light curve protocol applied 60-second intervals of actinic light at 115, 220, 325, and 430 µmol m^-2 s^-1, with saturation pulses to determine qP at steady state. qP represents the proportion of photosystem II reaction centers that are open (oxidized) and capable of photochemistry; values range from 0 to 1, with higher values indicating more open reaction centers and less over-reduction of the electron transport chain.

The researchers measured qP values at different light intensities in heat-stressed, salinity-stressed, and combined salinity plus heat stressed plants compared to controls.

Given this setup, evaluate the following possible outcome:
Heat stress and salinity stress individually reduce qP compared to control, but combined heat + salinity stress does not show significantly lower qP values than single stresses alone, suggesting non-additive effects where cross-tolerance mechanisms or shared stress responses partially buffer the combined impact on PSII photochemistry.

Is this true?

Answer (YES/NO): NO